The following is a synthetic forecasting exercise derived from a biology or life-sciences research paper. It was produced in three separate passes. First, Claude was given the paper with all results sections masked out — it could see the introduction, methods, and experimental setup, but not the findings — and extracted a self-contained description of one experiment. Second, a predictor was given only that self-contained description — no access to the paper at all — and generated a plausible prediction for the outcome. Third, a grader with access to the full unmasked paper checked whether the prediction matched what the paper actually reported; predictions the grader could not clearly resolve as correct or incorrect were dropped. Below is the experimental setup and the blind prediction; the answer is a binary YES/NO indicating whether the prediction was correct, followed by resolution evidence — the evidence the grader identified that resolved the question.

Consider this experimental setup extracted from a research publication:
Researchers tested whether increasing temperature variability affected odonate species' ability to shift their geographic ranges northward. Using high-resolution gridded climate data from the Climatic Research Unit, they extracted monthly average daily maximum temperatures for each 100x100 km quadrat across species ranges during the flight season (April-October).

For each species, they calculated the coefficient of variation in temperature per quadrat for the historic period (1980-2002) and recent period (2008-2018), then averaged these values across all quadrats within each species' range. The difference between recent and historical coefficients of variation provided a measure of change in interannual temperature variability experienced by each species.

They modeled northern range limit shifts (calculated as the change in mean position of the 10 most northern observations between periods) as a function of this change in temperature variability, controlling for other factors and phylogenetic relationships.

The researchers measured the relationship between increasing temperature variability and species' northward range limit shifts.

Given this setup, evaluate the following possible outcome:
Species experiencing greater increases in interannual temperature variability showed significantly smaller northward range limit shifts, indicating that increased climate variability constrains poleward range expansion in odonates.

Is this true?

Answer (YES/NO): YES